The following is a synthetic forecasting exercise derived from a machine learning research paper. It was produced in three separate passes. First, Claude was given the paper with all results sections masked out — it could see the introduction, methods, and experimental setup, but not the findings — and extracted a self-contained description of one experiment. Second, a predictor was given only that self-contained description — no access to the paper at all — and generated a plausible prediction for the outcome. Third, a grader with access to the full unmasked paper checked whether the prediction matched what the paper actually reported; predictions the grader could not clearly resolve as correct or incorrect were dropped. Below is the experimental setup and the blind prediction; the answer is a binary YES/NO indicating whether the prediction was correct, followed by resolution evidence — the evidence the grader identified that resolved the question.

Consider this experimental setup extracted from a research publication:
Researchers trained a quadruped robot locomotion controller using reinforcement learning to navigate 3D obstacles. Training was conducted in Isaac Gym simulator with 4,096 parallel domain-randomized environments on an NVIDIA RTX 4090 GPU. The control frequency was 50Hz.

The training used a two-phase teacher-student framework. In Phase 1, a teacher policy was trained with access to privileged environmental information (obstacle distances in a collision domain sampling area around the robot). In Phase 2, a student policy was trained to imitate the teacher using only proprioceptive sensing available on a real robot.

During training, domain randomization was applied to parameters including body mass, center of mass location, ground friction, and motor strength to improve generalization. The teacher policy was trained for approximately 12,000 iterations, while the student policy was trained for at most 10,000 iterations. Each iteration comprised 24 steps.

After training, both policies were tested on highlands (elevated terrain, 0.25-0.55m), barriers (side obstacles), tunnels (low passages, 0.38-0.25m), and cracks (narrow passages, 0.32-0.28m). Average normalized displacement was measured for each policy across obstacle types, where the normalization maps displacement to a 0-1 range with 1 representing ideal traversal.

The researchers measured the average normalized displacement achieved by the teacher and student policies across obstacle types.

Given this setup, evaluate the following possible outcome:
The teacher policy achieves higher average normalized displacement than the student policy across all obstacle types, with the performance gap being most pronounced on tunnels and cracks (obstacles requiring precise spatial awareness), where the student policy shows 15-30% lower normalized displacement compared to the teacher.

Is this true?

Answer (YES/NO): NO